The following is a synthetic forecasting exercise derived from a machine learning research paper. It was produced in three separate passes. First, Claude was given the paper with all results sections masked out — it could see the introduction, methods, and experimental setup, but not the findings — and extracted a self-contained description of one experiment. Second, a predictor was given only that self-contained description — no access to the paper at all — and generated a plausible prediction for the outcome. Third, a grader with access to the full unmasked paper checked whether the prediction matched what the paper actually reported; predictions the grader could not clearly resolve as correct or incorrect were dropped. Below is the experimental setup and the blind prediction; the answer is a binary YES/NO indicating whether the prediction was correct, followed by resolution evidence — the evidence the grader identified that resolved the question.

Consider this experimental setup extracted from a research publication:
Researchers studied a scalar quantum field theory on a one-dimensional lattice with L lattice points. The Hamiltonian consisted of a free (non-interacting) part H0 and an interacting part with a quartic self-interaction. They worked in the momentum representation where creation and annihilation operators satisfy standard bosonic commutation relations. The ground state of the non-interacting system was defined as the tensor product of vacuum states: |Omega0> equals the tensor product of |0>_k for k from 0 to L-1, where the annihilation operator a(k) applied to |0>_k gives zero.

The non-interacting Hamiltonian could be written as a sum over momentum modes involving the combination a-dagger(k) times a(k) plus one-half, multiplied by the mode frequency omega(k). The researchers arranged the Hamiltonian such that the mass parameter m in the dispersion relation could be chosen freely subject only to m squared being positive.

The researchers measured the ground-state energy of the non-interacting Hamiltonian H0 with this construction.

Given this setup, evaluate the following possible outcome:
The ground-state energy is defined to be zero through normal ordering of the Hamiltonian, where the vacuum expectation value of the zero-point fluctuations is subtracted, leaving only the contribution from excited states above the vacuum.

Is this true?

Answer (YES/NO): YES